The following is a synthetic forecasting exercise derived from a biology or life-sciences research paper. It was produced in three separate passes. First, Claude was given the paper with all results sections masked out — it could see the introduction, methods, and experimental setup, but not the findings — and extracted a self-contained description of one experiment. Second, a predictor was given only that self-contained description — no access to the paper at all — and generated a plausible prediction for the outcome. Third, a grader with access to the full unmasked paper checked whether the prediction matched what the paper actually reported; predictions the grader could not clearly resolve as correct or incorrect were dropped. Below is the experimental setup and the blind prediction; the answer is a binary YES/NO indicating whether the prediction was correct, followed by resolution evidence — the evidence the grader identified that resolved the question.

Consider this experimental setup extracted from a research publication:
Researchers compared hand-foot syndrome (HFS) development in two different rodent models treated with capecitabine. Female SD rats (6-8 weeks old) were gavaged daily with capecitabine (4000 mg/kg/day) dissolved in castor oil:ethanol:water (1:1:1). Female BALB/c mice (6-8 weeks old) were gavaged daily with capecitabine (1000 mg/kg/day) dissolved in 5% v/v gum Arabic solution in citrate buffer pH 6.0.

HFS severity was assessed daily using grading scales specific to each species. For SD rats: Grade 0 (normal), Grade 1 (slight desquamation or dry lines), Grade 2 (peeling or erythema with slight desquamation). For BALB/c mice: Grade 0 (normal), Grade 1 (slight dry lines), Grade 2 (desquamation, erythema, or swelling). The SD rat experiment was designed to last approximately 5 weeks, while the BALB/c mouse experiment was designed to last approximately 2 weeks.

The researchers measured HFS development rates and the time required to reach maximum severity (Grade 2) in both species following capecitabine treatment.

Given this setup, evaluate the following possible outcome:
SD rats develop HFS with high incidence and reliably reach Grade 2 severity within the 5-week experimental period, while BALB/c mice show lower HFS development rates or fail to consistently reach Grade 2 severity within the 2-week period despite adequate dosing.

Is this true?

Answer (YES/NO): YES